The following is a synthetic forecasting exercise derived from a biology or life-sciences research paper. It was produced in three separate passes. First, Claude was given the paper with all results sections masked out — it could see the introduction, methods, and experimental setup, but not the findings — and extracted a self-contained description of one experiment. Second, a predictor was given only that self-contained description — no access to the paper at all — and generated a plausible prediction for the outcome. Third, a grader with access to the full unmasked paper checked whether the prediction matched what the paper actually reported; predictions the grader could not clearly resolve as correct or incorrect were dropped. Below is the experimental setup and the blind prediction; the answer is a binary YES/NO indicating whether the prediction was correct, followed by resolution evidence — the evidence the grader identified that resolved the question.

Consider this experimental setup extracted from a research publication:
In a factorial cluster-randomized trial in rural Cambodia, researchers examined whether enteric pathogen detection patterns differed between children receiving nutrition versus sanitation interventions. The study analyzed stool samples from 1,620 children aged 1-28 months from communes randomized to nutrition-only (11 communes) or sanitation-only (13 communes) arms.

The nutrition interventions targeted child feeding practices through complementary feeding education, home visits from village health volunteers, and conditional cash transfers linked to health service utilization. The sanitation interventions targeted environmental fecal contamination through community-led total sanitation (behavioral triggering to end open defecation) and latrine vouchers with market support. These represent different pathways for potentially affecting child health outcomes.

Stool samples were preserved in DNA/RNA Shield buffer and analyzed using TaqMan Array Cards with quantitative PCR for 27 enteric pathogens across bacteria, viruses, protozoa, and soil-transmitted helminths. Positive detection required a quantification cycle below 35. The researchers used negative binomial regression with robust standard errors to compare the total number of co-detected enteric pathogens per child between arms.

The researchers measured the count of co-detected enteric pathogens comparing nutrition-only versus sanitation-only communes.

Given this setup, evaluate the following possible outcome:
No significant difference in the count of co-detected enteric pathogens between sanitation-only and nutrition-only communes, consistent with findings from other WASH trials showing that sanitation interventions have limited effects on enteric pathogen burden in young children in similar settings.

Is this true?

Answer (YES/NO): YES